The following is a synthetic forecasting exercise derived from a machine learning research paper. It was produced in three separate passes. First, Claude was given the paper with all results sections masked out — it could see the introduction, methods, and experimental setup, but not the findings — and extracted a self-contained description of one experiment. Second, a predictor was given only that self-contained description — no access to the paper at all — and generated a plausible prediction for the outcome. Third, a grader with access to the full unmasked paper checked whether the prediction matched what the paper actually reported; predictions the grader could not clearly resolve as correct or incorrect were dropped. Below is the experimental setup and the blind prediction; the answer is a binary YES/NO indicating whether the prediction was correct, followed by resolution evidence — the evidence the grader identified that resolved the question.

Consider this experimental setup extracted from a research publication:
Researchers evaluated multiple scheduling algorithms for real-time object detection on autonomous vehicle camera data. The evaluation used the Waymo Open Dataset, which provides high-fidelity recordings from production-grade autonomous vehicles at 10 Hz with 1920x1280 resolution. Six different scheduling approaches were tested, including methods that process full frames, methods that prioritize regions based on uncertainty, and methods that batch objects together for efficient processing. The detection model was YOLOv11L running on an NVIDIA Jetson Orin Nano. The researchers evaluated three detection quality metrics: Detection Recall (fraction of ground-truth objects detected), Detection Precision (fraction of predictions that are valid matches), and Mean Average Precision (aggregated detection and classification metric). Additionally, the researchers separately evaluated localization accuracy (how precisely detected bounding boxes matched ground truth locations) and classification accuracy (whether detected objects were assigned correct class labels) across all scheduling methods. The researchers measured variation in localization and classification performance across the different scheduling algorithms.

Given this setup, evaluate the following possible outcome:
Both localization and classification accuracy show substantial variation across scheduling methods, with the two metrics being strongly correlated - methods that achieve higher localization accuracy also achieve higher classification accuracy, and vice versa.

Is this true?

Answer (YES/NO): NO